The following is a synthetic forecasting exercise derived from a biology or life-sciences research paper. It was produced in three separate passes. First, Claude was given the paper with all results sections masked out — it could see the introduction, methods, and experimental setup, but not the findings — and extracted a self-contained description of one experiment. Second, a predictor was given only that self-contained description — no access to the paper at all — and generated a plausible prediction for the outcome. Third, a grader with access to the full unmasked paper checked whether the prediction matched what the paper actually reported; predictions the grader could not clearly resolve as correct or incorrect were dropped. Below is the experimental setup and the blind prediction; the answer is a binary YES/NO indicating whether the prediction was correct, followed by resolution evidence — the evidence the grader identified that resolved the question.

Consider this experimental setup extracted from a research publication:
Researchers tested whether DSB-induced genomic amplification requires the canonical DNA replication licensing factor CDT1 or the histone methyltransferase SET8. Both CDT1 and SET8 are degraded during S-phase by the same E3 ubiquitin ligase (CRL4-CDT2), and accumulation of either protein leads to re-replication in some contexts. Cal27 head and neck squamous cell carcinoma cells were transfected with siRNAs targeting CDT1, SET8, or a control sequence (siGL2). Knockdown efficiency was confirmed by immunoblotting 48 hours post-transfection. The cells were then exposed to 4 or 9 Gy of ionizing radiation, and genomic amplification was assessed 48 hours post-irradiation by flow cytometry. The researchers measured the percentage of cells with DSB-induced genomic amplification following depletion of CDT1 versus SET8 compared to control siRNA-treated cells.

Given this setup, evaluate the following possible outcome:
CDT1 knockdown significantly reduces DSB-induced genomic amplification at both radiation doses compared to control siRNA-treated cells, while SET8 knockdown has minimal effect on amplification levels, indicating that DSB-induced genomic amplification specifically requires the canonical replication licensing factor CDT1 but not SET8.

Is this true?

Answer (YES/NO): NO